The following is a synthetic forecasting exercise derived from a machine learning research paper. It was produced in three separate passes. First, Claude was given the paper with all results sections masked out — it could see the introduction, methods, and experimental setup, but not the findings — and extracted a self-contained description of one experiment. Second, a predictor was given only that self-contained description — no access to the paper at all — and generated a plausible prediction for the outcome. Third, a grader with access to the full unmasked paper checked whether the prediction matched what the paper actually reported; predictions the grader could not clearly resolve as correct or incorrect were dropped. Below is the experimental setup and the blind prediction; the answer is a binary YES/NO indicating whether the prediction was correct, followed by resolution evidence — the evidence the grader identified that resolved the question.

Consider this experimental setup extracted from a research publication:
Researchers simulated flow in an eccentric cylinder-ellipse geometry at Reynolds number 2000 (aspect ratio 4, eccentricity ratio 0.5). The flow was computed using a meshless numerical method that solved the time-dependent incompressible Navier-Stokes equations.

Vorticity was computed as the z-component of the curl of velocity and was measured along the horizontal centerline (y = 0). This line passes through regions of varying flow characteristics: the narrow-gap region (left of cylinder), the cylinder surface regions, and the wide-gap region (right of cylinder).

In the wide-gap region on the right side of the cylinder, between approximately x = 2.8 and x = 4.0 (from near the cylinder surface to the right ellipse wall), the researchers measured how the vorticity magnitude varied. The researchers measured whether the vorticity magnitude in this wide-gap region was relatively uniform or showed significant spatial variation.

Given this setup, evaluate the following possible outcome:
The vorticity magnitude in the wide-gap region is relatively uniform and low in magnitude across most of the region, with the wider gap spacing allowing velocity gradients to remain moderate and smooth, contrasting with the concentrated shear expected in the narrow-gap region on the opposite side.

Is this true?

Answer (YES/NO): NO